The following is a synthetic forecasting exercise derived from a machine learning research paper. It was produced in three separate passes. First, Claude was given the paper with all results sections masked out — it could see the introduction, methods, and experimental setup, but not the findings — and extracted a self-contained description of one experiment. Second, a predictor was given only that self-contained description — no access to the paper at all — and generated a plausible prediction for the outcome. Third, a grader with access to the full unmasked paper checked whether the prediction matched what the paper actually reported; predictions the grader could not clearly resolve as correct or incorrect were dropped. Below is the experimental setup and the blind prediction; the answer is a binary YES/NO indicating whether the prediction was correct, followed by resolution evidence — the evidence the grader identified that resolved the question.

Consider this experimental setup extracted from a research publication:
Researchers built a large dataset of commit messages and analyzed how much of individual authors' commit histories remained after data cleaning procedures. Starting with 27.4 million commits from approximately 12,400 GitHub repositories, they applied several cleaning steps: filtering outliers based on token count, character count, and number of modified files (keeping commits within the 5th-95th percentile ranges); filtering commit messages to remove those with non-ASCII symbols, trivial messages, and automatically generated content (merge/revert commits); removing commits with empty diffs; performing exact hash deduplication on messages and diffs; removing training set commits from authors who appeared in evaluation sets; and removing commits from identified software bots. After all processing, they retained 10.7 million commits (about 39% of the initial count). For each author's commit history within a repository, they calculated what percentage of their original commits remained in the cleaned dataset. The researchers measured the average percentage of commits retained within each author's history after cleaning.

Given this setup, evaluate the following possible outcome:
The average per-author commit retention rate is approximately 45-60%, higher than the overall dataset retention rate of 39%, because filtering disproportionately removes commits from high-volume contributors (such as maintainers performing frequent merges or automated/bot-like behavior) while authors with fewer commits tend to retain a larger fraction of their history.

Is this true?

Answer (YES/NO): NO